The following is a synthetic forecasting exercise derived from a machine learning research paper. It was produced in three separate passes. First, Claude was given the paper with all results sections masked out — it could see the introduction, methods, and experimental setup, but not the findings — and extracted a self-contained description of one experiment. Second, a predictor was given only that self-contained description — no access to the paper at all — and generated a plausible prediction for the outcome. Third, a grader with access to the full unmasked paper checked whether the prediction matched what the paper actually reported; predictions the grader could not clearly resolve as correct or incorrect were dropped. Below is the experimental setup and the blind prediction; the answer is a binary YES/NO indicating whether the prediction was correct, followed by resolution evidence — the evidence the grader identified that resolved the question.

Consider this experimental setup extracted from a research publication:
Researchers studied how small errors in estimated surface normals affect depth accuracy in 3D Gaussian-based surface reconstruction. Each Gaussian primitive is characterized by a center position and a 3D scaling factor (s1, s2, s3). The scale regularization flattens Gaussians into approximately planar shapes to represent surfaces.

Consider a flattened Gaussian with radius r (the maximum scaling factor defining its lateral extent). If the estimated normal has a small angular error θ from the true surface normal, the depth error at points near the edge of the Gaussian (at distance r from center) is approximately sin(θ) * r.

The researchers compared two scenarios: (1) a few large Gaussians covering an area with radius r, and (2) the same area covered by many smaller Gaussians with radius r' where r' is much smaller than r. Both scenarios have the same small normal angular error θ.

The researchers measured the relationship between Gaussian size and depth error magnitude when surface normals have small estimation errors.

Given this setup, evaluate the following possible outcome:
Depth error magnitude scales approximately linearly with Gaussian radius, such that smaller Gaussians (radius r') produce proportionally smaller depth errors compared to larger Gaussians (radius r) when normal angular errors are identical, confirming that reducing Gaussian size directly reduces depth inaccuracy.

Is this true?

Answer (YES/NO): YES